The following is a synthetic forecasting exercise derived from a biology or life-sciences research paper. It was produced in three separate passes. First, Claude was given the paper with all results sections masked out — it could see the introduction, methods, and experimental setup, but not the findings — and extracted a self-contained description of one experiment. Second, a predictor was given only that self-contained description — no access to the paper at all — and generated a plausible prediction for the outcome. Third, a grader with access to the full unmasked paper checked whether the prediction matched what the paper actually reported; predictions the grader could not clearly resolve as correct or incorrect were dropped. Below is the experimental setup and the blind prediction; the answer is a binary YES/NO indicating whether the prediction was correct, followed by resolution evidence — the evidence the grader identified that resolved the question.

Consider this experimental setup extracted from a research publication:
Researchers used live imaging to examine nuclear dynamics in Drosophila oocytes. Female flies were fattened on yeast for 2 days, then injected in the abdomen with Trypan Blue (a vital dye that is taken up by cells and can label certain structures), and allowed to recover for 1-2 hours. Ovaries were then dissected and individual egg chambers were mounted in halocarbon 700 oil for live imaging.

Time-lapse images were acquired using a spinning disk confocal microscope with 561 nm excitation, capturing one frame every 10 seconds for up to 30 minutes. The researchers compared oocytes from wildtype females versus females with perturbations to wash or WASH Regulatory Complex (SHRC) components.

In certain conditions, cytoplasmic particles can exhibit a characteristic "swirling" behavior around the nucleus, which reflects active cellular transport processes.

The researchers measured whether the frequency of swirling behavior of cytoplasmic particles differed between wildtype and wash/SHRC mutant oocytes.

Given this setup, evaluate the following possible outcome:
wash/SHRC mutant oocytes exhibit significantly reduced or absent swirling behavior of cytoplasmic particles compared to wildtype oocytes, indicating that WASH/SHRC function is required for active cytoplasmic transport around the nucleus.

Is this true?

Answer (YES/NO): NO